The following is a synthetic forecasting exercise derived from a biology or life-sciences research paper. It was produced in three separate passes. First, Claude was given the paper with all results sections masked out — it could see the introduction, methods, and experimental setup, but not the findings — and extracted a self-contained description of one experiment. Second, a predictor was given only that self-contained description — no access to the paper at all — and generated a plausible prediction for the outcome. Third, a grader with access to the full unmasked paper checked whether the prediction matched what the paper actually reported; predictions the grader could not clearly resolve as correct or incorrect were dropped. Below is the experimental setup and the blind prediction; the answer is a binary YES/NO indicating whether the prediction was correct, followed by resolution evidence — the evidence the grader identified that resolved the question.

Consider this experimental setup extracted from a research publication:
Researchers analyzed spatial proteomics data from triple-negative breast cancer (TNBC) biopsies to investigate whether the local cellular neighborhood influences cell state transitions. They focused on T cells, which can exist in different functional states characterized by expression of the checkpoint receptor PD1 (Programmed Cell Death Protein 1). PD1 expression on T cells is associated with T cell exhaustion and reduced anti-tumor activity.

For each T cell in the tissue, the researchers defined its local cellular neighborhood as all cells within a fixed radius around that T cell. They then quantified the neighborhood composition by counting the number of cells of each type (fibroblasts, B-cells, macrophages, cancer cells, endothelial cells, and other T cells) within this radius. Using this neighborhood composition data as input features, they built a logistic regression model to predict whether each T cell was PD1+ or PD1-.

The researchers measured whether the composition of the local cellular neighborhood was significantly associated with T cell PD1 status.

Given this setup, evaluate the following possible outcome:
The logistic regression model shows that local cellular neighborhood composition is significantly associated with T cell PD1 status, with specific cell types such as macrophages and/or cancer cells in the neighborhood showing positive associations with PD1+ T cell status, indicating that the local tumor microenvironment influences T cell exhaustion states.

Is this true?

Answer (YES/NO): YES